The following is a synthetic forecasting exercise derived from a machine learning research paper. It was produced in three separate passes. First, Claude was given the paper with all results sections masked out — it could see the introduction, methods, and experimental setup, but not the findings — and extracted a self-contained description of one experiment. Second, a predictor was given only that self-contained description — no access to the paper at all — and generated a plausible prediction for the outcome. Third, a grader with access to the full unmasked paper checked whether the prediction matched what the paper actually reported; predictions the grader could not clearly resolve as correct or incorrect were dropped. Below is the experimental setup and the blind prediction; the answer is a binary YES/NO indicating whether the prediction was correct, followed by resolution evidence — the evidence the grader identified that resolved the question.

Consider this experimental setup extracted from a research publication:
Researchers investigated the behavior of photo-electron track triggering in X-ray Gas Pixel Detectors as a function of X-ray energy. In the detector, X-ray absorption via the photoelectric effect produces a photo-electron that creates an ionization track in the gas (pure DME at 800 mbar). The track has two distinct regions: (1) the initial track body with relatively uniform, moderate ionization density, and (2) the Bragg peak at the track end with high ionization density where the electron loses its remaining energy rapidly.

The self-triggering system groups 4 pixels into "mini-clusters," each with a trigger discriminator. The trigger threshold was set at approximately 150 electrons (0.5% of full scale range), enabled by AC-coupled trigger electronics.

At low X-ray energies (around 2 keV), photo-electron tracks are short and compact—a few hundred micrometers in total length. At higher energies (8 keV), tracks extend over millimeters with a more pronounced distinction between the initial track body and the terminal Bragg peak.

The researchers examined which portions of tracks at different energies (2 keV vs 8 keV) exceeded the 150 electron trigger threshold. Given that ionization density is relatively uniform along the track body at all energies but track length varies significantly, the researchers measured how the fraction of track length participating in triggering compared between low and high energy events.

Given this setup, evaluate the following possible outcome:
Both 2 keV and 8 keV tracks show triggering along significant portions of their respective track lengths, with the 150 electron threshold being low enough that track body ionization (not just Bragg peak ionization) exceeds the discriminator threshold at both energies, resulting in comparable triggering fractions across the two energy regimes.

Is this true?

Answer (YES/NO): YES